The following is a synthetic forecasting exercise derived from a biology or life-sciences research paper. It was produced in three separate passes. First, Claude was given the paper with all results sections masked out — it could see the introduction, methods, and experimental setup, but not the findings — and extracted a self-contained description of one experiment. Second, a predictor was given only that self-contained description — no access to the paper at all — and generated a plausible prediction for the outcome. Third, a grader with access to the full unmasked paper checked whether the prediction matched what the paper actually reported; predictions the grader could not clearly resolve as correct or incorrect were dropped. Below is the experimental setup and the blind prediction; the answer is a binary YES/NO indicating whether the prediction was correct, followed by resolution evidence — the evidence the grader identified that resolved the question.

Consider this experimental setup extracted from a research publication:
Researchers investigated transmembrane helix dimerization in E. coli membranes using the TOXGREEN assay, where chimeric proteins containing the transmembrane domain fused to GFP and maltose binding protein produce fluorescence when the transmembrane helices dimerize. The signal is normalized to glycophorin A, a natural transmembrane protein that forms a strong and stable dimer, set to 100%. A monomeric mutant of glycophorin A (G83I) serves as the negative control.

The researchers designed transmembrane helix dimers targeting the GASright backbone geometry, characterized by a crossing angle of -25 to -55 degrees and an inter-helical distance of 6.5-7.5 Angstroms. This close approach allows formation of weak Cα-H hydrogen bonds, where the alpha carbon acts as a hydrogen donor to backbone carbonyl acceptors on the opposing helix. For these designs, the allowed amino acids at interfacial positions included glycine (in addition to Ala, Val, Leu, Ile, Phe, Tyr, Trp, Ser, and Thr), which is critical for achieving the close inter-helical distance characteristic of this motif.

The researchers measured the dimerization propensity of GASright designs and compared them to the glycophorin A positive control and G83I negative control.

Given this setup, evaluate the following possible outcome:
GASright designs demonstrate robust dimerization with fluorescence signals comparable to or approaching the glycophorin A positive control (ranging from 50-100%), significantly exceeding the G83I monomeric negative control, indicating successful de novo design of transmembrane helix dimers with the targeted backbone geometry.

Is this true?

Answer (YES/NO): NO